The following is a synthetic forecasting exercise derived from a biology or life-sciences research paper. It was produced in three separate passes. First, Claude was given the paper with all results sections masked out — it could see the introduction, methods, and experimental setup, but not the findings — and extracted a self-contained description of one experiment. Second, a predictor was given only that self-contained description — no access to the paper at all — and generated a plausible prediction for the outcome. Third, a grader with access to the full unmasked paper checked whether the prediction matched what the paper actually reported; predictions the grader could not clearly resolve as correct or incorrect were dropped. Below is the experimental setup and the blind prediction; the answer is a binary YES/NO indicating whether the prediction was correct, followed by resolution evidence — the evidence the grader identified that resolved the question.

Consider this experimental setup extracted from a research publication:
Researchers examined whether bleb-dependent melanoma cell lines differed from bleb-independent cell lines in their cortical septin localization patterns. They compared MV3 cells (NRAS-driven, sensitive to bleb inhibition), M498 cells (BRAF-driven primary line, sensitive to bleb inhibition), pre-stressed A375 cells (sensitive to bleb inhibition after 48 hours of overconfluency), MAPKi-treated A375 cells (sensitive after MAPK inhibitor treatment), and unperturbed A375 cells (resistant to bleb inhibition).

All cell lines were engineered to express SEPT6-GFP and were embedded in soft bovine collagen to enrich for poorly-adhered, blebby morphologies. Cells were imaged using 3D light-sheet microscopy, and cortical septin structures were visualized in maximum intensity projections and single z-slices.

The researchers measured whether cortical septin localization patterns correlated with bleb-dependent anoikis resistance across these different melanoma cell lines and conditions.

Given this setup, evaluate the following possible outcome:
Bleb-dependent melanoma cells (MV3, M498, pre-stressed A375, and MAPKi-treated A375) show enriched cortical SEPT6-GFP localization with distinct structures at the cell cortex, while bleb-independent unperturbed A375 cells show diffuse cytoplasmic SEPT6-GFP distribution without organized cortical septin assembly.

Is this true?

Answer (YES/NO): YES